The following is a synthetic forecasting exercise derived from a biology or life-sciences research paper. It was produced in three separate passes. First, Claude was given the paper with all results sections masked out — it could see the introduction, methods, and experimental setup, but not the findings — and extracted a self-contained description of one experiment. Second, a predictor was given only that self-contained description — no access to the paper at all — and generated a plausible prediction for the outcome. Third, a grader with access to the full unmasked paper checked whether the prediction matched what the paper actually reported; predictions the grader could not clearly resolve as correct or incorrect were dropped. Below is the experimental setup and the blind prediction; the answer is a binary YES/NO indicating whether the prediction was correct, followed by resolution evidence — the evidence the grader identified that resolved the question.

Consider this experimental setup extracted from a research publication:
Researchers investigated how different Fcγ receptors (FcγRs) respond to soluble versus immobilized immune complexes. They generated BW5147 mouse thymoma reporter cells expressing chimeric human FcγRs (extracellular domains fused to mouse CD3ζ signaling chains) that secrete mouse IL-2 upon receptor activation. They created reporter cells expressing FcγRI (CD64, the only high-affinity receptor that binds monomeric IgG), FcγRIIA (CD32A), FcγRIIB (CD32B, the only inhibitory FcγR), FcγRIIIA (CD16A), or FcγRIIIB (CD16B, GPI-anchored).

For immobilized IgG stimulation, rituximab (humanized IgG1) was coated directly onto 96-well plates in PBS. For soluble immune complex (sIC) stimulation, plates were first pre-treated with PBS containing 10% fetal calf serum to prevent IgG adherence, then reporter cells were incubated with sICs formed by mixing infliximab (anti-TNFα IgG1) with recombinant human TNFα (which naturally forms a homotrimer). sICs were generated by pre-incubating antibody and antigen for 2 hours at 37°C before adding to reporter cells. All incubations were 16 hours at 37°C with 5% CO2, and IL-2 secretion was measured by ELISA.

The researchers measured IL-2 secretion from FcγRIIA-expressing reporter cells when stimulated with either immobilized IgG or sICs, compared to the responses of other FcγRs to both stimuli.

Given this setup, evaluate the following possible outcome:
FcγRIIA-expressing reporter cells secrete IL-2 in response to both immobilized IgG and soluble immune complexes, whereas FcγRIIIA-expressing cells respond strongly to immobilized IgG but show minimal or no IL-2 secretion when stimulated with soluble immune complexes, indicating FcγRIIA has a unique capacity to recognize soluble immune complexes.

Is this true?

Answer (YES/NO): NO